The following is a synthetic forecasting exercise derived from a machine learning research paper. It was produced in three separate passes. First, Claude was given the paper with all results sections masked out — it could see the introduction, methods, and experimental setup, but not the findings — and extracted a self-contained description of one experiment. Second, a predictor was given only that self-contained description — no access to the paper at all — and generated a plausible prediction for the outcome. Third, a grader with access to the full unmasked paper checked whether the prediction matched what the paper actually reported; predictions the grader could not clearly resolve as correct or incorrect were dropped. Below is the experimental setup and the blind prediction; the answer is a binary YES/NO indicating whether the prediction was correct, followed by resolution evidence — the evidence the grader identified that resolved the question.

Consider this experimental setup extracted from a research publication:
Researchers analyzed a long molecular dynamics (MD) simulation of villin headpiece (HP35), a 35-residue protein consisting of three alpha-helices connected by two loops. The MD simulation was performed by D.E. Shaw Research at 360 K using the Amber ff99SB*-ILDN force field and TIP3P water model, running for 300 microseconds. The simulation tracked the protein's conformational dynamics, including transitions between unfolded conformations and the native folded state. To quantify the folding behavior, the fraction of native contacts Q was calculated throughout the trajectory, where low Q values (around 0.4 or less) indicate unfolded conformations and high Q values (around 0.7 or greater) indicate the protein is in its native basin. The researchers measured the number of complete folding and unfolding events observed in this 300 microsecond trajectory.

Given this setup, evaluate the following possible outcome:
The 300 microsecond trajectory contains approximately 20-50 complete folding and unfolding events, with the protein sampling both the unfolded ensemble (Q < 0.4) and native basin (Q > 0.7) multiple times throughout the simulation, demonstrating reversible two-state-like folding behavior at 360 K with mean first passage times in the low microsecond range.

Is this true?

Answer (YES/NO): YES